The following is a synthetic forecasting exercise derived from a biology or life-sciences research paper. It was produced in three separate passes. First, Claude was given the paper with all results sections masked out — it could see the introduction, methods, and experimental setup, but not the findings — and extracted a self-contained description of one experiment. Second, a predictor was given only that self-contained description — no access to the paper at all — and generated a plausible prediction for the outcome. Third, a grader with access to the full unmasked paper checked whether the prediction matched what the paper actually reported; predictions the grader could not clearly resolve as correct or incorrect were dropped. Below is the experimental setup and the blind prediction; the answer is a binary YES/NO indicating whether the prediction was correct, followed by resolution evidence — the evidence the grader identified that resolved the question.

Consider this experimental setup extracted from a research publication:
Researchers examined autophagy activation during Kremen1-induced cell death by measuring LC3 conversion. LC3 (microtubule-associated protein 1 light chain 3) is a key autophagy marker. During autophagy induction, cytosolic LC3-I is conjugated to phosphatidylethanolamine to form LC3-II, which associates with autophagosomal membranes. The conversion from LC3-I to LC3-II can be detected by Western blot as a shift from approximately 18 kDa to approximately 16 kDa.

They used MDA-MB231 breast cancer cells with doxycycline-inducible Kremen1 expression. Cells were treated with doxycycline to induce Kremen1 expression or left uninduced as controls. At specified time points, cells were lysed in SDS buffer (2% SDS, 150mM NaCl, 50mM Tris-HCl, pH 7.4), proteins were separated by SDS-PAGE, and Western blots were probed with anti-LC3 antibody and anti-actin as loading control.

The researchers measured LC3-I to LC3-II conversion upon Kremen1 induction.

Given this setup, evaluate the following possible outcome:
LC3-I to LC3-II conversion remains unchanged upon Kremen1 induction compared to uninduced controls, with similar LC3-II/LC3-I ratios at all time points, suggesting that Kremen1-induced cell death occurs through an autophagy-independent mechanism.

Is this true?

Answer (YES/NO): NO